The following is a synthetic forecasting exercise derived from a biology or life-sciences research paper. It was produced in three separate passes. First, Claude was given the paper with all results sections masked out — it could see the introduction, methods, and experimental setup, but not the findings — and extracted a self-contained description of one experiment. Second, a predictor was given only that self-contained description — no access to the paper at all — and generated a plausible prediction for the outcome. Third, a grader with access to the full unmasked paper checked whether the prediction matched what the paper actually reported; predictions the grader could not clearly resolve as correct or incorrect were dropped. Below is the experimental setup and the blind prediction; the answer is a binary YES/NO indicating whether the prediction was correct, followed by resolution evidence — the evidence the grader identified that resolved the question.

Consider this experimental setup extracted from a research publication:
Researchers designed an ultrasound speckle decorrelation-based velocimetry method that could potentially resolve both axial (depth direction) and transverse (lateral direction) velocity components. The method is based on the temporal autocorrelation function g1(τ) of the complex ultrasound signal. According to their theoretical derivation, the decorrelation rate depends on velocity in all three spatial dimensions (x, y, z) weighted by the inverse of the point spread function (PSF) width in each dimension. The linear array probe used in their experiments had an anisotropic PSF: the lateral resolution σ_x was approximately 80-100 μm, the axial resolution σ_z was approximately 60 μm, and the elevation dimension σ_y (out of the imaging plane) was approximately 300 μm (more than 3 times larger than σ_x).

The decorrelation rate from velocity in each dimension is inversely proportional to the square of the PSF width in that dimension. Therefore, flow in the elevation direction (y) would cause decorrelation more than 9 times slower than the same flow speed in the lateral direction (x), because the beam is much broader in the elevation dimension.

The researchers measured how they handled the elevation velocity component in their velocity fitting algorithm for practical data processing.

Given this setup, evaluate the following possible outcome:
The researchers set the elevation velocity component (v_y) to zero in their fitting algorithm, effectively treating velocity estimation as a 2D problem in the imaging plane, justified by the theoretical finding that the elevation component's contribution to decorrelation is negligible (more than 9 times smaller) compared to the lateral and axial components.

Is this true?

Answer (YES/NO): YES